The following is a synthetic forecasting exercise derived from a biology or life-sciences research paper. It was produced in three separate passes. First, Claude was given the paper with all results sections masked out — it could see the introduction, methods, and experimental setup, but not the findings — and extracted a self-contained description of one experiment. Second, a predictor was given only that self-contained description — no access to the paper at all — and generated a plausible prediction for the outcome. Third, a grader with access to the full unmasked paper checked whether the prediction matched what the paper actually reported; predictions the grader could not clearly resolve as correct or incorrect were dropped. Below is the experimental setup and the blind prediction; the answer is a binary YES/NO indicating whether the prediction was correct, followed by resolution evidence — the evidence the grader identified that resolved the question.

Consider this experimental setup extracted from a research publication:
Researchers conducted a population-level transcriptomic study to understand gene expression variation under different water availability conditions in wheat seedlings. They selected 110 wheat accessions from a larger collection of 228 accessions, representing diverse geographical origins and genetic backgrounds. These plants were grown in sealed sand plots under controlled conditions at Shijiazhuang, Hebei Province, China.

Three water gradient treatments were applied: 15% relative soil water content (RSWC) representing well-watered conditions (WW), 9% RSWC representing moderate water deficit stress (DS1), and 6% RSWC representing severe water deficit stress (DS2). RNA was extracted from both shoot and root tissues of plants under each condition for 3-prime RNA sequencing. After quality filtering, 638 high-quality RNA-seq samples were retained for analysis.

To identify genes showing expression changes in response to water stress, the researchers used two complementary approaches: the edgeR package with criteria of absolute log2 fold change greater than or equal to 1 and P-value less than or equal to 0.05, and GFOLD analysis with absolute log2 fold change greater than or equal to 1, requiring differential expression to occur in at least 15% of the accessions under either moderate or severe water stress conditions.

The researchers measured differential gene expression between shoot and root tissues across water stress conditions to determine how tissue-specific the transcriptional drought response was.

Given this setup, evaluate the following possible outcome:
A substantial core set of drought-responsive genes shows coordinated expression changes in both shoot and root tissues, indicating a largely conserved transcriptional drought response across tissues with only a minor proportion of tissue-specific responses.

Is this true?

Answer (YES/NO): NO